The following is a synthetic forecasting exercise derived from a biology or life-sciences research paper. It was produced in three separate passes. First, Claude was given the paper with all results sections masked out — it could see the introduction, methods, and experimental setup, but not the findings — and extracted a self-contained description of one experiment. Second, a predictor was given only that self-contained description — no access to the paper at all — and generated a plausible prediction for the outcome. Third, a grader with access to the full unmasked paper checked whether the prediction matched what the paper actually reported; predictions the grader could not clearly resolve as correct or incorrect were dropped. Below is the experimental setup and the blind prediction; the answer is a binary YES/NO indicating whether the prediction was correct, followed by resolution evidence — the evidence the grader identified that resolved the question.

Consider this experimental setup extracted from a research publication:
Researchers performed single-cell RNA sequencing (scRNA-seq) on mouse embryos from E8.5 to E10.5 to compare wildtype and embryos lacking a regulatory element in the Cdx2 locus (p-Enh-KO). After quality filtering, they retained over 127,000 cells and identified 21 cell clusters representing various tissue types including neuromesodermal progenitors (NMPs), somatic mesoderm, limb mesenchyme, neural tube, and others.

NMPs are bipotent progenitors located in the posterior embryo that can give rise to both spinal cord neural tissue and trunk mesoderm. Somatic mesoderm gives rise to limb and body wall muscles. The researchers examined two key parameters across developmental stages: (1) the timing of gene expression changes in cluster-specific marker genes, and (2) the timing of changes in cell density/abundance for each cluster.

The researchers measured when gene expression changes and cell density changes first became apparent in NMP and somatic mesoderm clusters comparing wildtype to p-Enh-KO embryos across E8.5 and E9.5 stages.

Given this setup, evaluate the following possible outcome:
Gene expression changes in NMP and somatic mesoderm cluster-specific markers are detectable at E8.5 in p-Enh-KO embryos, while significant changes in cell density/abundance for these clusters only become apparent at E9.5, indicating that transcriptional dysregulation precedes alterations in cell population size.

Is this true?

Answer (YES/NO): YES